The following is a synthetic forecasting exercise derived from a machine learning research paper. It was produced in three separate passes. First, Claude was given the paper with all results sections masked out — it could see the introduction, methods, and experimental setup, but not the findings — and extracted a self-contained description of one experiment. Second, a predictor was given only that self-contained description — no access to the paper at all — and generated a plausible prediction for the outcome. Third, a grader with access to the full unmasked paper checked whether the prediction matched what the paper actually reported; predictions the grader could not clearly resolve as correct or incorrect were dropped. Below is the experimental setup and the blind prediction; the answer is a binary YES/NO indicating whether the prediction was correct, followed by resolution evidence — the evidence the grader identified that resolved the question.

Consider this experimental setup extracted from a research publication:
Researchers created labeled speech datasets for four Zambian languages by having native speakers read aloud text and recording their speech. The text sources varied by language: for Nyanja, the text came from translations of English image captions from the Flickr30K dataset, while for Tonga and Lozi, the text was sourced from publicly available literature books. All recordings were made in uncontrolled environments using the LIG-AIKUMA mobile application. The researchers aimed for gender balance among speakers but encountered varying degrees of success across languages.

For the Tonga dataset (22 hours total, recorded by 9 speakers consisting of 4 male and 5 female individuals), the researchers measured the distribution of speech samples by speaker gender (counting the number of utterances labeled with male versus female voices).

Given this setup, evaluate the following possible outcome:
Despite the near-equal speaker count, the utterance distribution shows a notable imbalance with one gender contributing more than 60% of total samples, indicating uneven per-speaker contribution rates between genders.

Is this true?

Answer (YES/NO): YES